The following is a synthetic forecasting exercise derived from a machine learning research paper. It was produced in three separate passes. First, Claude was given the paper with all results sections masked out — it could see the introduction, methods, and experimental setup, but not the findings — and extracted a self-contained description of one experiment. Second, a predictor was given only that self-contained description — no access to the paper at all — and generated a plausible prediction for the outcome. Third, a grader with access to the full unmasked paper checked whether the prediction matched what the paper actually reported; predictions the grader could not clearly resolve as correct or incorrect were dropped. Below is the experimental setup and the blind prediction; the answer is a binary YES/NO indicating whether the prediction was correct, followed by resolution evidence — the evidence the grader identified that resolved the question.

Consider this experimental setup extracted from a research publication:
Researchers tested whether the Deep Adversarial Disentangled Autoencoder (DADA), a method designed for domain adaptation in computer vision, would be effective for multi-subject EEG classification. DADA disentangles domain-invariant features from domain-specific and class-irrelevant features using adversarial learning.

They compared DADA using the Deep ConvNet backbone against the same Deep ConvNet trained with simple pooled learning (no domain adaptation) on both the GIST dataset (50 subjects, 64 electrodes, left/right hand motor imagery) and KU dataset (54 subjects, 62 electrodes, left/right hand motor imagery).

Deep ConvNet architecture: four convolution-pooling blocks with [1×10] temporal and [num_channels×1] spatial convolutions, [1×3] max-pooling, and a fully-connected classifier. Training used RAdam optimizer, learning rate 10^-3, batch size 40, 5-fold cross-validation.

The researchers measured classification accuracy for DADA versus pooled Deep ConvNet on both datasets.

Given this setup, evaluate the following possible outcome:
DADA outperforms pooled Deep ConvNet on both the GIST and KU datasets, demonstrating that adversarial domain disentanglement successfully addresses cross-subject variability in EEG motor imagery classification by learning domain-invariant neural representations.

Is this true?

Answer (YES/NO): NO